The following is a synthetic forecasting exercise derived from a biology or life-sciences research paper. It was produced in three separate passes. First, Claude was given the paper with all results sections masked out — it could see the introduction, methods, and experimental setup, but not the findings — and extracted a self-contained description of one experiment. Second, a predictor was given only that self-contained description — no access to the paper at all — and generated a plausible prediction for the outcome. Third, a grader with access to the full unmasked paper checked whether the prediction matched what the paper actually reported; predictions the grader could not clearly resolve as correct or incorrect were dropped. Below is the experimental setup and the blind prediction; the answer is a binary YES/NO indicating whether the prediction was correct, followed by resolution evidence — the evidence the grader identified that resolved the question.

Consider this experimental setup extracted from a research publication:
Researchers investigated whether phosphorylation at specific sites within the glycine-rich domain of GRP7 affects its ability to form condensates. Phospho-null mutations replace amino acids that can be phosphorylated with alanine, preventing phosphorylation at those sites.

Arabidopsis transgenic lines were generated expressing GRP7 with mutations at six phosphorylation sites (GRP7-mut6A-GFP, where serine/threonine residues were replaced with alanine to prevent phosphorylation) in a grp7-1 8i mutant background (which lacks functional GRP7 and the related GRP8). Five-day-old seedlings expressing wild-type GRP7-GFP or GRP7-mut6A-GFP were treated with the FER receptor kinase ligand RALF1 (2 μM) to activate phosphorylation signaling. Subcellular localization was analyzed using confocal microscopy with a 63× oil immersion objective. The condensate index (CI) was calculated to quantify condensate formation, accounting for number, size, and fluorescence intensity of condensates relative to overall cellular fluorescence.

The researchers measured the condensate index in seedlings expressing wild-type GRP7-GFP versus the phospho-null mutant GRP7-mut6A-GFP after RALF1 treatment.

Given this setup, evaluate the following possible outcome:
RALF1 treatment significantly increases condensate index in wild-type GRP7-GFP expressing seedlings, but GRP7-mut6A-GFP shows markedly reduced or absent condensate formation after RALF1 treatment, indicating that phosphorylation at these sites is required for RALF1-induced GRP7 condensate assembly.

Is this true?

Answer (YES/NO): YES